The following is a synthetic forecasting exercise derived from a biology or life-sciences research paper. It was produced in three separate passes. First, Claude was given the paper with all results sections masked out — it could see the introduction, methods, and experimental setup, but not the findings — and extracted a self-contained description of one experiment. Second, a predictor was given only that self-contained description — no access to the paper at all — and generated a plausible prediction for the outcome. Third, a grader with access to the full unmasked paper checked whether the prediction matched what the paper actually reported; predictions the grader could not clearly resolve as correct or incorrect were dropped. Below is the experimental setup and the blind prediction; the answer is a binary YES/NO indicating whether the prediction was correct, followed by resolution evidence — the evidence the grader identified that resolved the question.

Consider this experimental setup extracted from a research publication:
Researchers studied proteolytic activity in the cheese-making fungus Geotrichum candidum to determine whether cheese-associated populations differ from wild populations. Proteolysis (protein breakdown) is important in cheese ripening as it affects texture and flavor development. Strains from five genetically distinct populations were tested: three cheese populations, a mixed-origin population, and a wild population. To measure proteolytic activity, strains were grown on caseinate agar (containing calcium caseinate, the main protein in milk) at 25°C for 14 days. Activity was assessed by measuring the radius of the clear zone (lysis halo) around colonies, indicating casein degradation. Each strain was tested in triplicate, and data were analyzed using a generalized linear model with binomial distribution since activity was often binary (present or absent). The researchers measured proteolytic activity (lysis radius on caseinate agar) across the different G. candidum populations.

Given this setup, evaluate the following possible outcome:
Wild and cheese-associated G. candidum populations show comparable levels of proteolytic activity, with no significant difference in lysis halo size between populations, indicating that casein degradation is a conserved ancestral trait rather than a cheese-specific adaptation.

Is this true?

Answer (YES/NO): NO